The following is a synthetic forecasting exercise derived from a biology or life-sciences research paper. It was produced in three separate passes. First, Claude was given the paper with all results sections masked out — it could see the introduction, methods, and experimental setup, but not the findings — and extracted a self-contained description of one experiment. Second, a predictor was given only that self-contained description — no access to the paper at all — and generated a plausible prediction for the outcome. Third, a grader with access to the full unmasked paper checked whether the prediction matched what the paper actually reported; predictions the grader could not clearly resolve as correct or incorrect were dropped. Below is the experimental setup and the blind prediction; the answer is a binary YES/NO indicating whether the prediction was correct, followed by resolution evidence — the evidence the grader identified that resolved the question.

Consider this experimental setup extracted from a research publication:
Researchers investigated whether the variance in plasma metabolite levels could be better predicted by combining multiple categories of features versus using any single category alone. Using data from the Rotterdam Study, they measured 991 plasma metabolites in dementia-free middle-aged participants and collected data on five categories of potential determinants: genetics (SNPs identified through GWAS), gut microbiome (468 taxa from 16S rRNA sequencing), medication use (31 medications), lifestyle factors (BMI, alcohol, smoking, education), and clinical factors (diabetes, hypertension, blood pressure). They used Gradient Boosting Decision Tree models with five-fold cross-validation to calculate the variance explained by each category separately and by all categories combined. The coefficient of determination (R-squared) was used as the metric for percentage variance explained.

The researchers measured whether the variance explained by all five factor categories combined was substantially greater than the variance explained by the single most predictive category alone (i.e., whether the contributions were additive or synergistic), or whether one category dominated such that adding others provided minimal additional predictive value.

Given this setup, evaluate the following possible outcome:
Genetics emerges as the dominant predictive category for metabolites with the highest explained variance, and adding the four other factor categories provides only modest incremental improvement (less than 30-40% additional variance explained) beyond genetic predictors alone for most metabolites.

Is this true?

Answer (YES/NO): NO